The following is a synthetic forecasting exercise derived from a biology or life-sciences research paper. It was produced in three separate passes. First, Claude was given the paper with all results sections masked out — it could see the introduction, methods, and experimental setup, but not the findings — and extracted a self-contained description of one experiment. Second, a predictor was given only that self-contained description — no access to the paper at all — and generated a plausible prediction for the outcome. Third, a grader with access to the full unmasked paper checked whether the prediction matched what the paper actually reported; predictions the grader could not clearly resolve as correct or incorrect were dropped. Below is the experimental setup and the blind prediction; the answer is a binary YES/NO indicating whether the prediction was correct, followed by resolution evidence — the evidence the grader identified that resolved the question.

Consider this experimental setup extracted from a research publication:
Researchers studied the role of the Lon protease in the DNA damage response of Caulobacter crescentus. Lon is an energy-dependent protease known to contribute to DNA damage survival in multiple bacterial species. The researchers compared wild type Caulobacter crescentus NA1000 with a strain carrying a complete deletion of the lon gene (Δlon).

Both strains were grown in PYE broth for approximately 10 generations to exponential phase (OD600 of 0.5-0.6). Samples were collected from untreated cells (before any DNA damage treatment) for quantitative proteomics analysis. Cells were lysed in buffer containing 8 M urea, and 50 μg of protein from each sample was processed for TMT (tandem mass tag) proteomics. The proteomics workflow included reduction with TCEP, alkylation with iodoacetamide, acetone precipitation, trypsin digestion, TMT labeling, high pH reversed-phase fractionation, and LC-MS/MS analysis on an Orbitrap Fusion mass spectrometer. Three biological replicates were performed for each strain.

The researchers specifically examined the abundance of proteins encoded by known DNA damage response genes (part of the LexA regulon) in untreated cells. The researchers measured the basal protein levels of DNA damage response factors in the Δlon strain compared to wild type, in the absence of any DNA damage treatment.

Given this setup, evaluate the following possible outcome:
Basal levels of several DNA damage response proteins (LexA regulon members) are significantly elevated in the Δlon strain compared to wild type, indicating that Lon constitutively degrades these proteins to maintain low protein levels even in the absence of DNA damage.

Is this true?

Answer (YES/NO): NO